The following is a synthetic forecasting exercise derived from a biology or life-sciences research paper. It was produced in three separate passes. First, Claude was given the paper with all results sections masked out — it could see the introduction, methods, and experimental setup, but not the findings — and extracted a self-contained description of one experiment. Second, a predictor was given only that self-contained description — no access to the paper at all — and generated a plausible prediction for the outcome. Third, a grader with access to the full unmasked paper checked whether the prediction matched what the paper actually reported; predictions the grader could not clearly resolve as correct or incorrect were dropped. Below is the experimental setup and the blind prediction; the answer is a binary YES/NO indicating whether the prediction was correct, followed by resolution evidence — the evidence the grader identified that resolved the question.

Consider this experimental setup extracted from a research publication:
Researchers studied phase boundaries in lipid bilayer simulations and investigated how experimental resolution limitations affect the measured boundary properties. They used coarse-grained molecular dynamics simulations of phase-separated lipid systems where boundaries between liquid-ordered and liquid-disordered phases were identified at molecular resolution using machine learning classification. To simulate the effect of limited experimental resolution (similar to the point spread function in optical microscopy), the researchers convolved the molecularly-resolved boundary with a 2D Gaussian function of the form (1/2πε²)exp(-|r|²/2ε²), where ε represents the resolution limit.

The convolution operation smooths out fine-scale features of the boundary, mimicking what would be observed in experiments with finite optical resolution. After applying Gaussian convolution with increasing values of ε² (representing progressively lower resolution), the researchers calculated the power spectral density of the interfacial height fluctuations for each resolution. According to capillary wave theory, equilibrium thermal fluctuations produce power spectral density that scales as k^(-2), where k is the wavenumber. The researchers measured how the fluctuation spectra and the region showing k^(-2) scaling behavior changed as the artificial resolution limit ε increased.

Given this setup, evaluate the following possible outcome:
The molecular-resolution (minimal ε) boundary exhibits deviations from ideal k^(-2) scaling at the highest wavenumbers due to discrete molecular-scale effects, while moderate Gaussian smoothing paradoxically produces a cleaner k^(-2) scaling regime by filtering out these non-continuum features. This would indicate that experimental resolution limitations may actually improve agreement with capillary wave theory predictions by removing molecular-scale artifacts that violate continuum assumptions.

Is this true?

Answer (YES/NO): NO